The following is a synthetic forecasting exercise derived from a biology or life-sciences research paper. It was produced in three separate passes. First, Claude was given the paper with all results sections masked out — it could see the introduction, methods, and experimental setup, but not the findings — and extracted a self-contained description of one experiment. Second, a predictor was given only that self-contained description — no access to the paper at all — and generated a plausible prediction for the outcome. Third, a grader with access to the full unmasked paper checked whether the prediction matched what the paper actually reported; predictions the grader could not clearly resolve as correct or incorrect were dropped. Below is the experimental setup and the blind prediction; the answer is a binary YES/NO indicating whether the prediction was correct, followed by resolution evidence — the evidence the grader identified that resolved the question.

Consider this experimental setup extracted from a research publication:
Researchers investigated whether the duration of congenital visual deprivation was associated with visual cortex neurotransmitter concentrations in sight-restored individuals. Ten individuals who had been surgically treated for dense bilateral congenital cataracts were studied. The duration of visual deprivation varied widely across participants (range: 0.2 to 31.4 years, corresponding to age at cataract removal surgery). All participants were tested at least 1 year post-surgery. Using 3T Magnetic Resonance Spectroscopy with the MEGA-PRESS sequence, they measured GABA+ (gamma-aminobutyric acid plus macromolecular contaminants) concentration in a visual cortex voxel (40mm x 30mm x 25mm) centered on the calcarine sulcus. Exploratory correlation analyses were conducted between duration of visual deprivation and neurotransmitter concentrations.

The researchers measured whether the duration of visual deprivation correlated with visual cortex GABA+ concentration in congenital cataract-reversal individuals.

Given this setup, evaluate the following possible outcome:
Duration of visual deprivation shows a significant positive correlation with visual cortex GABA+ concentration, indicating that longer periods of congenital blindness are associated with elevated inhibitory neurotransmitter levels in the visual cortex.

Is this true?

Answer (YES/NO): NO